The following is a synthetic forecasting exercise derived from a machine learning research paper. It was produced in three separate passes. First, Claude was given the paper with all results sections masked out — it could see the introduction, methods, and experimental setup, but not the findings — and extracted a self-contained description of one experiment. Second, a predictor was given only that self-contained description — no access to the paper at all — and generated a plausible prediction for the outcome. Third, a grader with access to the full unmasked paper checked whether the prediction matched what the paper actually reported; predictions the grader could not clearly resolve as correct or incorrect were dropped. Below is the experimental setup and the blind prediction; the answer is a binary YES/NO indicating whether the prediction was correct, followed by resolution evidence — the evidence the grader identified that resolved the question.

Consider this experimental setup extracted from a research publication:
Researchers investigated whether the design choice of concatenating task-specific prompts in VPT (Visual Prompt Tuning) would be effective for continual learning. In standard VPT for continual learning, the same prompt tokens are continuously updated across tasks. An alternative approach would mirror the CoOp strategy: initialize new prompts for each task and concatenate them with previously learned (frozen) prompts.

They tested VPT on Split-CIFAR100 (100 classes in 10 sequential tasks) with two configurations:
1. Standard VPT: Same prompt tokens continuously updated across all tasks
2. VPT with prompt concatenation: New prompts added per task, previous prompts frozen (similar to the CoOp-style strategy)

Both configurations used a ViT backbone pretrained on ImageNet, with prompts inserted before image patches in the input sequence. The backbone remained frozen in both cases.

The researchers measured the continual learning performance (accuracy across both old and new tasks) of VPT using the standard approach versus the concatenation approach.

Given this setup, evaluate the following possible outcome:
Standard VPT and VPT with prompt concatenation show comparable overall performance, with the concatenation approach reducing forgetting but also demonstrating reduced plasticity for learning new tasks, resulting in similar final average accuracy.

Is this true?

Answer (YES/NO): NO